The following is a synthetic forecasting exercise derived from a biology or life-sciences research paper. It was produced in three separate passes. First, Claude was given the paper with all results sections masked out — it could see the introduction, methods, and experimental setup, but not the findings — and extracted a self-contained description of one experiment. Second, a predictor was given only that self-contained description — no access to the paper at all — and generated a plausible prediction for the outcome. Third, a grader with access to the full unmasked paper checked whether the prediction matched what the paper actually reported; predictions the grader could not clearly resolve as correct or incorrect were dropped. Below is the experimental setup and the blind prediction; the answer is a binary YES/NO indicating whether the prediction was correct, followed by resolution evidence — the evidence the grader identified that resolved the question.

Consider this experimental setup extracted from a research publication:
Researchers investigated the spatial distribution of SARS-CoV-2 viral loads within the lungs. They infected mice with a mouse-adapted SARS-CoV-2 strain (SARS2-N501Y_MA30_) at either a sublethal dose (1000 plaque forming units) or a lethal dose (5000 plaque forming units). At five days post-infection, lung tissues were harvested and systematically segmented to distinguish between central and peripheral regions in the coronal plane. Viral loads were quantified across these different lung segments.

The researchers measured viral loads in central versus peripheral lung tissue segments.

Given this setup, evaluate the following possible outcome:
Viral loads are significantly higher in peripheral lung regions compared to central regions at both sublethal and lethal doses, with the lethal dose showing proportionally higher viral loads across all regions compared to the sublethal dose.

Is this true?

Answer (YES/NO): NO